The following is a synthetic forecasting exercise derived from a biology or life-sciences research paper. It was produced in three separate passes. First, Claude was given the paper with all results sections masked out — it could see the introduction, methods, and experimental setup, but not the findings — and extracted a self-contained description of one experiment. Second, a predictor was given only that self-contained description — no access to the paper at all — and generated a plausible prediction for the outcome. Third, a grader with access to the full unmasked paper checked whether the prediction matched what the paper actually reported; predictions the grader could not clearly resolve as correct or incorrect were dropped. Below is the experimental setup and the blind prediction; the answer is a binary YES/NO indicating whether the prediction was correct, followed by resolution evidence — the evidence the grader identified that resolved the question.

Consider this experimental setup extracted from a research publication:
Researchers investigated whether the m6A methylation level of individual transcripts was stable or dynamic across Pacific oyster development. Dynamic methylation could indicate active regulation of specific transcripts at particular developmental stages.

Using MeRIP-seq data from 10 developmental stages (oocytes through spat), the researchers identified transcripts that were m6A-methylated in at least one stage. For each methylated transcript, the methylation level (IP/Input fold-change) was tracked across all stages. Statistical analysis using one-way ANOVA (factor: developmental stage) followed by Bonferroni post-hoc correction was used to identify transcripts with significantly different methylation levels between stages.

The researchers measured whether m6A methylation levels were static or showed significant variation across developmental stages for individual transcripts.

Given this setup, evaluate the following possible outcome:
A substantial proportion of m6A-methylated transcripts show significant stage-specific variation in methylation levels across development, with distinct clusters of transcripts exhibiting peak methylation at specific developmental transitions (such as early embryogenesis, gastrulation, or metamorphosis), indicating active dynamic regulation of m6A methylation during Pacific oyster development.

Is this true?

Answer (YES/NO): NO